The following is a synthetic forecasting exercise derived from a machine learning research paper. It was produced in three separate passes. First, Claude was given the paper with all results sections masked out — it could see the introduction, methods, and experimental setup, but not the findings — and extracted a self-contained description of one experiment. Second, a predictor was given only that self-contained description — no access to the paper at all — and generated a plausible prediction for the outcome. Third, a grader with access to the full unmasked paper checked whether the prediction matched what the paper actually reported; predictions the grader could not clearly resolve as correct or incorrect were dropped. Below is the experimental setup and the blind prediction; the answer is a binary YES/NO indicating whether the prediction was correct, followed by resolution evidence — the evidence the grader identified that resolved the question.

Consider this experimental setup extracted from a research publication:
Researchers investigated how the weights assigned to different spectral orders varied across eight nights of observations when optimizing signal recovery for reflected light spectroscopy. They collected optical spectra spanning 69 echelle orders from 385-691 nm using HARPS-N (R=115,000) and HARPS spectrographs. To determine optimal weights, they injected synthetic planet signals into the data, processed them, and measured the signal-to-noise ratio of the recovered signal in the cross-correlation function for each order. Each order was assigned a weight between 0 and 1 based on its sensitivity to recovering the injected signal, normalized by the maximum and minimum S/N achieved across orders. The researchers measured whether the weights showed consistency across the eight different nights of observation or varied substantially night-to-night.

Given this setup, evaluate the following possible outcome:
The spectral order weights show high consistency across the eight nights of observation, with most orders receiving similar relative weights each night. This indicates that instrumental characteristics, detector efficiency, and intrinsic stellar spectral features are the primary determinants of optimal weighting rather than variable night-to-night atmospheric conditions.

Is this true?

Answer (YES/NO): YES